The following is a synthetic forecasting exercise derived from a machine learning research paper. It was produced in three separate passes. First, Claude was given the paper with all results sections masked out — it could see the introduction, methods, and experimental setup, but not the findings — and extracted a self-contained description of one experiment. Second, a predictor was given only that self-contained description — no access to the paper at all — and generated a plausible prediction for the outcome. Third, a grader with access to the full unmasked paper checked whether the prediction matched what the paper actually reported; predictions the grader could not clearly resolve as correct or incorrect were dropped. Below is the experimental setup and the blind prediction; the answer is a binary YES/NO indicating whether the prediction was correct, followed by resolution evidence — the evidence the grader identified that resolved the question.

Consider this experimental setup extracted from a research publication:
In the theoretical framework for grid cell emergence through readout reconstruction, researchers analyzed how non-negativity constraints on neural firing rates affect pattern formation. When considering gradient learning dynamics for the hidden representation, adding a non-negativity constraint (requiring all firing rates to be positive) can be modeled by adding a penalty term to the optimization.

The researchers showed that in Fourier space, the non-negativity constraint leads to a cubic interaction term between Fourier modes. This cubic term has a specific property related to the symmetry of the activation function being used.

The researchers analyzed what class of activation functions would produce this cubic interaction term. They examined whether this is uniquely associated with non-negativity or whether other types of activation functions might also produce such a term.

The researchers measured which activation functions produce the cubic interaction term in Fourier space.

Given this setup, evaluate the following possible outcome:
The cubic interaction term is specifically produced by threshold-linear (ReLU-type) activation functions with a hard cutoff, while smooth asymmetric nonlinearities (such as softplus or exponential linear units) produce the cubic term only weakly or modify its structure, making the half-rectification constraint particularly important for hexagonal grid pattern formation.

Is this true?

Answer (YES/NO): NO